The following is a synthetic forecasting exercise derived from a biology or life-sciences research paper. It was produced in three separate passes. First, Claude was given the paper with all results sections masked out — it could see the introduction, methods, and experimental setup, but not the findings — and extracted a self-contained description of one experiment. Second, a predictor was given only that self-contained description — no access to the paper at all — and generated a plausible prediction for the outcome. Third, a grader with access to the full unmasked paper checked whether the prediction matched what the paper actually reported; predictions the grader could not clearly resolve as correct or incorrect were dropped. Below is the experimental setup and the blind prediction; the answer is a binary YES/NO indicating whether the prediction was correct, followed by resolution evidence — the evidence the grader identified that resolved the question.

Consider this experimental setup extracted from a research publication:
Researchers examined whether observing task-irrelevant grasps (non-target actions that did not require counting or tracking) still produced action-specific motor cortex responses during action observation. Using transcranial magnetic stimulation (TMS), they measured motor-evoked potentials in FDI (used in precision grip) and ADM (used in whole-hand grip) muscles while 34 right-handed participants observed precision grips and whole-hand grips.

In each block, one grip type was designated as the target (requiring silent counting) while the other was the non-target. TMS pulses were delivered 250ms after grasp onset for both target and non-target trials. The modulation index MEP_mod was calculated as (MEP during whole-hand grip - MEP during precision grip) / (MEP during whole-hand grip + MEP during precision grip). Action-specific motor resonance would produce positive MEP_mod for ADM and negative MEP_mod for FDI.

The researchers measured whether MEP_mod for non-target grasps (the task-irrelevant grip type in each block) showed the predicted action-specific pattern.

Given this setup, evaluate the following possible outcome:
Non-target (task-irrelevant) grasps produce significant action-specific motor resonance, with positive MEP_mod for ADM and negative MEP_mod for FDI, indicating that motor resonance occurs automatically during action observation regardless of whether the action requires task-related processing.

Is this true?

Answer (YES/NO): NO